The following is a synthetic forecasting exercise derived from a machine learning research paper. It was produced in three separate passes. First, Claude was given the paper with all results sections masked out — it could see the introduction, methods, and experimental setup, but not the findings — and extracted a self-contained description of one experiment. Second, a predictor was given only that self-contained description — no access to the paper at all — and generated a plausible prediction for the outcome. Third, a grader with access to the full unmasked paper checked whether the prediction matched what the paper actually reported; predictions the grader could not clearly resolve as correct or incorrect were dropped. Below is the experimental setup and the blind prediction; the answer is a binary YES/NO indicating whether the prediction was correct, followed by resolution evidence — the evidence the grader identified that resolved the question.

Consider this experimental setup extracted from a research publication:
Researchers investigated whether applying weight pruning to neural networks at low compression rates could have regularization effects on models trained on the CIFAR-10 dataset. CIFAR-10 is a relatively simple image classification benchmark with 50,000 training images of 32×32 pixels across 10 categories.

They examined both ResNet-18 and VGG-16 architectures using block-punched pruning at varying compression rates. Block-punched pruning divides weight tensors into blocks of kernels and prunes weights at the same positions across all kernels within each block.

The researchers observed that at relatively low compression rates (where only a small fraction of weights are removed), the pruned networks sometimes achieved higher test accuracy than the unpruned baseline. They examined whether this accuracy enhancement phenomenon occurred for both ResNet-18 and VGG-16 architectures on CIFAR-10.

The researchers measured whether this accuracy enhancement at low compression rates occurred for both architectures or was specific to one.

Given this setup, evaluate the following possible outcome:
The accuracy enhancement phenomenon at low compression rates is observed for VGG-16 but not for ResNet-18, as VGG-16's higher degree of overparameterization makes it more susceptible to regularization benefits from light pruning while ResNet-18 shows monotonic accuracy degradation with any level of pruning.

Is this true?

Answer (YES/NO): NO